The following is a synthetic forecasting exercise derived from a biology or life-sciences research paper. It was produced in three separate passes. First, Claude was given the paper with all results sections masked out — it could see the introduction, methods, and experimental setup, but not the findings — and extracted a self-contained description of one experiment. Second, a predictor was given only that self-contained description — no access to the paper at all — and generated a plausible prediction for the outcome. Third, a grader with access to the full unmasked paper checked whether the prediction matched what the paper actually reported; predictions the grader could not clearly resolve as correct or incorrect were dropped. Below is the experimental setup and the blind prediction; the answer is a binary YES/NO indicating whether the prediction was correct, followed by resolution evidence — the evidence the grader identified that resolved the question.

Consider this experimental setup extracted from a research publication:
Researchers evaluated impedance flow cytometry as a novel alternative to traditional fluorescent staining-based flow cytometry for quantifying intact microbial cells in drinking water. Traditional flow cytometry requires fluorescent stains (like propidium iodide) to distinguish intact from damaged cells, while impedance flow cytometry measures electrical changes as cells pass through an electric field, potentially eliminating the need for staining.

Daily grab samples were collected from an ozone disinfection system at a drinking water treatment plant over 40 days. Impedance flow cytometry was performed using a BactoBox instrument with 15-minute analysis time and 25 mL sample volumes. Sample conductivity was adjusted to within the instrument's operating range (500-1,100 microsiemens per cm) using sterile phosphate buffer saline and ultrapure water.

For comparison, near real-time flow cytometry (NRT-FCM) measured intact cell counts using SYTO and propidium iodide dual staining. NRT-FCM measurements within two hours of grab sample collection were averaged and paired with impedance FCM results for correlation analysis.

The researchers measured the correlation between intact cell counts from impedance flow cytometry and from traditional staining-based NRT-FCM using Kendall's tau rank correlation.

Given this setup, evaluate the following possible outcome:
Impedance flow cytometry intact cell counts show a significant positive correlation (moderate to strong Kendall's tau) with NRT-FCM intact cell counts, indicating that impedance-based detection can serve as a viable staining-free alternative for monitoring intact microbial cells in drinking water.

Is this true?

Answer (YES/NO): NO